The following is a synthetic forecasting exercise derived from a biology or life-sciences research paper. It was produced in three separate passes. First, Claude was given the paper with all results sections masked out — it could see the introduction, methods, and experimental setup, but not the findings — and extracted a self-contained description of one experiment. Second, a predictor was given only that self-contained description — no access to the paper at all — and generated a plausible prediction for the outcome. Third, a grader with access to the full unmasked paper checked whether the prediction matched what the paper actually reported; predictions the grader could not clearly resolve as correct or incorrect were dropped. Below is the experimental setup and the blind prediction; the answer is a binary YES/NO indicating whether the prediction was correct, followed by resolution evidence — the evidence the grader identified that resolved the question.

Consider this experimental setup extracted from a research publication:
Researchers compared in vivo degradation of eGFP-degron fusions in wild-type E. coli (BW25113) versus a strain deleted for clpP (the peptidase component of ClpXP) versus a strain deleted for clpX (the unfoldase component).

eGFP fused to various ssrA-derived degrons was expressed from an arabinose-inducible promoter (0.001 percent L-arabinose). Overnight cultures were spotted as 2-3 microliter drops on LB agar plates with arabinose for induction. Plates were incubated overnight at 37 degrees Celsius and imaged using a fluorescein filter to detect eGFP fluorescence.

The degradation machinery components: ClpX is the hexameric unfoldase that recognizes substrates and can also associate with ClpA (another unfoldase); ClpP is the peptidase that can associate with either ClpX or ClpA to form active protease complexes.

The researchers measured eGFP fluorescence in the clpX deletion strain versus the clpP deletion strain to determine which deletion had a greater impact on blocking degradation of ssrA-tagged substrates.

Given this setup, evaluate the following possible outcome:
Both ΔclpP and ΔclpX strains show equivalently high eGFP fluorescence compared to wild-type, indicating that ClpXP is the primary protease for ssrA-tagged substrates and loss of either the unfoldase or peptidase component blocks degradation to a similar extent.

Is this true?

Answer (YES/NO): NO